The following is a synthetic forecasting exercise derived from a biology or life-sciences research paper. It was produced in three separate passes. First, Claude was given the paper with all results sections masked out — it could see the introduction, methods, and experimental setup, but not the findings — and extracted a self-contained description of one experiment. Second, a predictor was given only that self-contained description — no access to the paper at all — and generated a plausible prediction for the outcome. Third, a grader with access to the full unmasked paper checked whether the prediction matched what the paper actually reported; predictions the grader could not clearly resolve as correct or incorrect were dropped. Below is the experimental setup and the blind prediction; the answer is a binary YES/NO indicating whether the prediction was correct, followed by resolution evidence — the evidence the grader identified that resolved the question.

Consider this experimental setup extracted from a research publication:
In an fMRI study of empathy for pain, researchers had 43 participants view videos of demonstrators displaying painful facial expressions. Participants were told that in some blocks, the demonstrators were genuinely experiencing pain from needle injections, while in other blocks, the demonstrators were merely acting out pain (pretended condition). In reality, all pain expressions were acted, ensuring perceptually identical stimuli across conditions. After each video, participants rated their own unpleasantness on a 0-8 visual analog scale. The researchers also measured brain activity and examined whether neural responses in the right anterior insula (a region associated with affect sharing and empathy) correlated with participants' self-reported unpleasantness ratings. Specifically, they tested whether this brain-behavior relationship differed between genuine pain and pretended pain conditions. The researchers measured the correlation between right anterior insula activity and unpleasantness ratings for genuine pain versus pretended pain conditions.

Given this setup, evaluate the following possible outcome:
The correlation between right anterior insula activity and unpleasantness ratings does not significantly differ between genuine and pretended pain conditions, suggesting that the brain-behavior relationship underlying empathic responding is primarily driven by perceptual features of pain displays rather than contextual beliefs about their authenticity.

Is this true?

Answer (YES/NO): NO